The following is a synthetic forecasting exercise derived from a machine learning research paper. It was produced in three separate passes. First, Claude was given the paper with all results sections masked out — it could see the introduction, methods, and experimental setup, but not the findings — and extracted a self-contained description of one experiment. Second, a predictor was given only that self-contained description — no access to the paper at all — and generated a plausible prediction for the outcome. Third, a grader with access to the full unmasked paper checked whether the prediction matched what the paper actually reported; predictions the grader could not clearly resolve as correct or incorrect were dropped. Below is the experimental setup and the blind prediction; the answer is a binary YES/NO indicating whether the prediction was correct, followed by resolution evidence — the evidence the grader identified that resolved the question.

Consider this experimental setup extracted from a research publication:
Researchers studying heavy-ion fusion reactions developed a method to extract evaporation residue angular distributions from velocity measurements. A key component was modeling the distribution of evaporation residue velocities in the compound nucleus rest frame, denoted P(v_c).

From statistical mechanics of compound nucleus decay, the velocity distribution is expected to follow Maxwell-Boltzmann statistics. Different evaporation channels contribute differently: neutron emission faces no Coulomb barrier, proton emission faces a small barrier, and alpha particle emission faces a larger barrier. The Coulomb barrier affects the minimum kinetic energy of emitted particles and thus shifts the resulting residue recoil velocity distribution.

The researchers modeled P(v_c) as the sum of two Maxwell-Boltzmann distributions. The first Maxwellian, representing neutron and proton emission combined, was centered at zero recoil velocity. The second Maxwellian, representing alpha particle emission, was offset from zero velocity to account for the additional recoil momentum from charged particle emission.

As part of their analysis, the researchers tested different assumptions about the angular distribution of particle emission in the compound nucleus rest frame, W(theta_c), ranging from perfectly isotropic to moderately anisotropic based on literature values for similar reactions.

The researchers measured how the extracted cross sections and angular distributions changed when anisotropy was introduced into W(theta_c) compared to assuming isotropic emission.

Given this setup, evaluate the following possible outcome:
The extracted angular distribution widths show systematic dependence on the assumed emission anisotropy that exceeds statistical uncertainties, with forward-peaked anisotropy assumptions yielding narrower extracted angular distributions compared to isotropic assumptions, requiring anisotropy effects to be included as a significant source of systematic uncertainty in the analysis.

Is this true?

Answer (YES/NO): NO